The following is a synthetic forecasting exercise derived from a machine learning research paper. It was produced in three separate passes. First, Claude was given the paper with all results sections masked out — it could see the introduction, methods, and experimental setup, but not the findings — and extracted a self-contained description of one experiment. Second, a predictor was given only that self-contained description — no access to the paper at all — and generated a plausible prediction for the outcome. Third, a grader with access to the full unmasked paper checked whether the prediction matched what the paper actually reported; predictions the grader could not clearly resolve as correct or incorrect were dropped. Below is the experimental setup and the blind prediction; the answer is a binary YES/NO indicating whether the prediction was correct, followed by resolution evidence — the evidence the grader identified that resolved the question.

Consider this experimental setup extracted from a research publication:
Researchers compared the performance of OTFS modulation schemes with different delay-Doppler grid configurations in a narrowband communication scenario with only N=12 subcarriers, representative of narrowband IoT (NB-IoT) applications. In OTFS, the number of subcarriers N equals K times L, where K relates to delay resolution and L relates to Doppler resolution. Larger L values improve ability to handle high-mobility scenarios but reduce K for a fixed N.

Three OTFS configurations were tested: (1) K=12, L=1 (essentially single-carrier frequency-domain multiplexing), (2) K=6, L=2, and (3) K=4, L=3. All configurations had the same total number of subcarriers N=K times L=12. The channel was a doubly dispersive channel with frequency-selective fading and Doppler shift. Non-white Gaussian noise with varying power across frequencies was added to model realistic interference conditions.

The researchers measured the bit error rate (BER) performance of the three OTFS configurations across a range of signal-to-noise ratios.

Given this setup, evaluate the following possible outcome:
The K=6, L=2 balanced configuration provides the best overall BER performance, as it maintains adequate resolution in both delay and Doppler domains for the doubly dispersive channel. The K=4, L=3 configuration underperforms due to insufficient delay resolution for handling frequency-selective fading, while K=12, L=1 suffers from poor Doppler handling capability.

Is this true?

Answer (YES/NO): NO